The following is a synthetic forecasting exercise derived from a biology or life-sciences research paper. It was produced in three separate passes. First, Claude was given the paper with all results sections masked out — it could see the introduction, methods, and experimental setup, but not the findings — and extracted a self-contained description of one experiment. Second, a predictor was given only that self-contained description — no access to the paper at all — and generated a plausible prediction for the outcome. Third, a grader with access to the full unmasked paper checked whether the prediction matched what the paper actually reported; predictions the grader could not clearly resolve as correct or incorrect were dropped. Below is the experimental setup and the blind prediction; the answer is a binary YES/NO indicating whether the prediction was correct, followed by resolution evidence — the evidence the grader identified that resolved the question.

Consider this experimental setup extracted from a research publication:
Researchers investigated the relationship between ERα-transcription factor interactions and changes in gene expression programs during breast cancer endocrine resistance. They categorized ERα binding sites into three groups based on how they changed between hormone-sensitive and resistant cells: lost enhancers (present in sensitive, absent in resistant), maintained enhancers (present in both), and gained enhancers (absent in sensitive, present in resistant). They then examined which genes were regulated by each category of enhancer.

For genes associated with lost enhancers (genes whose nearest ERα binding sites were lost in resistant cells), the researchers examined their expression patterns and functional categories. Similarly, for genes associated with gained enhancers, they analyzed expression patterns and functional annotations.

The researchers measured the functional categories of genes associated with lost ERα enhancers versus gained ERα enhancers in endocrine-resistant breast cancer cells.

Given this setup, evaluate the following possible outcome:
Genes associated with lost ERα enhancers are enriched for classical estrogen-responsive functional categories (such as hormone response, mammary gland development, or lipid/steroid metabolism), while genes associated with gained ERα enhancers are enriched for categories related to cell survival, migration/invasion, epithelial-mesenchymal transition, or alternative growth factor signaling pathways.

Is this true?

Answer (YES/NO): YES